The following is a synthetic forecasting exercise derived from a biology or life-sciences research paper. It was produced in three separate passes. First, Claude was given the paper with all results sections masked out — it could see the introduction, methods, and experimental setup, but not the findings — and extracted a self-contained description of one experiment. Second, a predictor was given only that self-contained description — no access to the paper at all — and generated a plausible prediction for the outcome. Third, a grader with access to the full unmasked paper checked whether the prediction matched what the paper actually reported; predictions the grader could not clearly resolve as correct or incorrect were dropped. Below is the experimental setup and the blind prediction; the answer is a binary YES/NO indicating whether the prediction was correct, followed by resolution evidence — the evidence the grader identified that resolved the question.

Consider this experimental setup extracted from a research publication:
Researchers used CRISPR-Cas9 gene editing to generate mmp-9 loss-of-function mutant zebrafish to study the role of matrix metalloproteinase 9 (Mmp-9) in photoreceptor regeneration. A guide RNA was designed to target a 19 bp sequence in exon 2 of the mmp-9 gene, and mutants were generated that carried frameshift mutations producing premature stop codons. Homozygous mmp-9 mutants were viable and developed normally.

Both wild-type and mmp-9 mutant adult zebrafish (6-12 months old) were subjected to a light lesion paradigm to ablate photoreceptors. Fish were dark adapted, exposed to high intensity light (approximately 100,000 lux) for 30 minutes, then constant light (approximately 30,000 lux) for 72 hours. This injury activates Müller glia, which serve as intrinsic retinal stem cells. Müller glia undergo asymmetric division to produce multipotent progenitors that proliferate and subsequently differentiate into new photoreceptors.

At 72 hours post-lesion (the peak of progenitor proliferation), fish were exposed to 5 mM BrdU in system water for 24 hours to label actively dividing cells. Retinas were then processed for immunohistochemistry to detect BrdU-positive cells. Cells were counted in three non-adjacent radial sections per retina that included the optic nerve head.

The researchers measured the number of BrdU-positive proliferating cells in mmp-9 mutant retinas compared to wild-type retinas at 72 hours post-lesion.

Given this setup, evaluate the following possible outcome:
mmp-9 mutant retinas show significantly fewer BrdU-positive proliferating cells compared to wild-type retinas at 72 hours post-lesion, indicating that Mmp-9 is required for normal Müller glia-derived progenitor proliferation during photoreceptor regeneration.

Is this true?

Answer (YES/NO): NO